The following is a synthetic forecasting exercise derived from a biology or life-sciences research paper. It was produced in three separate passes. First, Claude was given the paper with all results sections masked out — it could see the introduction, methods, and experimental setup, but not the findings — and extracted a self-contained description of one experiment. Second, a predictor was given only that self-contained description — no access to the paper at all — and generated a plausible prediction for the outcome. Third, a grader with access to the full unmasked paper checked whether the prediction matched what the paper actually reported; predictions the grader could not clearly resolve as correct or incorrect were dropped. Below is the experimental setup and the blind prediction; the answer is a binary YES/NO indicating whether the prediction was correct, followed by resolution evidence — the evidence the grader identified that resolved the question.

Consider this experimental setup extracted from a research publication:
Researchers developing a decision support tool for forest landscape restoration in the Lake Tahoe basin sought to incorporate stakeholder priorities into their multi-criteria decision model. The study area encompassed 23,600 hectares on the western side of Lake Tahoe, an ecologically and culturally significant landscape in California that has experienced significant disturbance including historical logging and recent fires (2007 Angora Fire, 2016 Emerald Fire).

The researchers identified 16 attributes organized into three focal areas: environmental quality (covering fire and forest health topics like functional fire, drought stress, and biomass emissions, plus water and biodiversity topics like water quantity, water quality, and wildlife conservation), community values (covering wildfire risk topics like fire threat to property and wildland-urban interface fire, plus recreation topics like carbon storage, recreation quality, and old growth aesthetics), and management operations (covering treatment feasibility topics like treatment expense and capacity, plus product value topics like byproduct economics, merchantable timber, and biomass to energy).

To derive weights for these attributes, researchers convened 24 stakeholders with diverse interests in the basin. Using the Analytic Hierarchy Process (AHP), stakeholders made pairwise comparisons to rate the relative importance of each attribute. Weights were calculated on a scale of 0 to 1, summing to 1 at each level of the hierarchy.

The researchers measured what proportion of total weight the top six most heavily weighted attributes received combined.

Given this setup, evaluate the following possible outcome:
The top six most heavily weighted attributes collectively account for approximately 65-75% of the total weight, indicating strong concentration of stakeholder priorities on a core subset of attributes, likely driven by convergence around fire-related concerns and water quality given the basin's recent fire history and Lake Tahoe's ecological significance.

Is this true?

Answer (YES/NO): NO